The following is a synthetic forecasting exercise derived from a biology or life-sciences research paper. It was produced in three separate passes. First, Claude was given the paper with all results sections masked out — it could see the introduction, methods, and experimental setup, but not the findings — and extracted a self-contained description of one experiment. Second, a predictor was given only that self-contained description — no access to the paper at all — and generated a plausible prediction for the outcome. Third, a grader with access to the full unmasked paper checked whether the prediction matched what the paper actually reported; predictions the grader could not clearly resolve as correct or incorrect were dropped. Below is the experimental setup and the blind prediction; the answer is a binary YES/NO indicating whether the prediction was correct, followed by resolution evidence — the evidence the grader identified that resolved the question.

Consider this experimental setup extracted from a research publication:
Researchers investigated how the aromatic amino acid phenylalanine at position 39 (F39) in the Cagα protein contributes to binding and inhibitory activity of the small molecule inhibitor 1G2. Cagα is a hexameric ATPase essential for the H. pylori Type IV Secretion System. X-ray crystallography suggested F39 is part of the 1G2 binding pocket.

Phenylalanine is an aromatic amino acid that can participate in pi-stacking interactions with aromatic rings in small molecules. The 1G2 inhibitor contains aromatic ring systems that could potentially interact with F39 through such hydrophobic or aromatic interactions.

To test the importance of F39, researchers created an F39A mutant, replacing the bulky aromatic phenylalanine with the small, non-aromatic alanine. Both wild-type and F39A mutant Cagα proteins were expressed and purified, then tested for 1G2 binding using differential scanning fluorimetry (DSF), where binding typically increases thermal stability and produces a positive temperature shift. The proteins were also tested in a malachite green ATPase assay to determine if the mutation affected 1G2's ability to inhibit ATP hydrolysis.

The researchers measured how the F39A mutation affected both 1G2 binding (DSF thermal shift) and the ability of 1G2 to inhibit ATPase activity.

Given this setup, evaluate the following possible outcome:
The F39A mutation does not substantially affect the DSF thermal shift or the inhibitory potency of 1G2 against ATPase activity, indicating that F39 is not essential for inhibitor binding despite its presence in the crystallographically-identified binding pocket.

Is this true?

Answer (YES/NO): NO